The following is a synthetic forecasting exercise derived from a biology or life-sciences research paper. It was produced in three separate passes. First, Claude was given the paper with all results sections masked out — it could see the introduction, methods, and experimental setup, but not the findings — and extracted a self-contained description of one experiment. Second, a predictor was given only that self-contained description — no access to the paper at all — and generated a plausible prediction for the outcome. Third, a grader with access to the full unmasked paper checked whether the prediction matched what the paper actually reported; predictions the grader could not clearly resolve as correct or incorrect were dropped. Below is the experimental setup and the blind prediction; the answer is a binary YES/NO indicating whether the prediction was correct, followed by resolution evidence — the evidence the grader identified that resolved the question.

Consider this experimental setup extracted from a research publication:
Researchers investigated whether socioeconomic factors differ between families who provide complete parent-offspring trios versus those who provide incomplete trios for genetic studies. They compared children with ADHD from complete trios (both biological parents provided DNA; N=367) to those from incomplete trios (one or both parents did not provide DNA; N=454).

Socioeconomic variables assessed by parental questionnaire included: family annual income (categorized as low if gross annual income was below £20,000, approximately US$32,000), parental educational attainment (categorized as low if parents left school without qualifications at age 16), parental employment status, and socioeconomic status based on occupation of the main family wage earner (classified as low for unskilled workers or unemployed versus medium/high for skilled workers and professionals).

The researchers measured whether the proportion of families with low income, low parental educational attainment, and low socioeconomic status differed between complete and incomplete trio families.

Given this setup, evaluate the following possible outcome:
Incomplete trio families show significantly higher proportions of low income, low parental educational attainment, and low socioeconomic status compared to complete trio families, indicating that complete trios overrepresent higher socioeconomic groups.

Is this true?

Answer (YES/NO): YES